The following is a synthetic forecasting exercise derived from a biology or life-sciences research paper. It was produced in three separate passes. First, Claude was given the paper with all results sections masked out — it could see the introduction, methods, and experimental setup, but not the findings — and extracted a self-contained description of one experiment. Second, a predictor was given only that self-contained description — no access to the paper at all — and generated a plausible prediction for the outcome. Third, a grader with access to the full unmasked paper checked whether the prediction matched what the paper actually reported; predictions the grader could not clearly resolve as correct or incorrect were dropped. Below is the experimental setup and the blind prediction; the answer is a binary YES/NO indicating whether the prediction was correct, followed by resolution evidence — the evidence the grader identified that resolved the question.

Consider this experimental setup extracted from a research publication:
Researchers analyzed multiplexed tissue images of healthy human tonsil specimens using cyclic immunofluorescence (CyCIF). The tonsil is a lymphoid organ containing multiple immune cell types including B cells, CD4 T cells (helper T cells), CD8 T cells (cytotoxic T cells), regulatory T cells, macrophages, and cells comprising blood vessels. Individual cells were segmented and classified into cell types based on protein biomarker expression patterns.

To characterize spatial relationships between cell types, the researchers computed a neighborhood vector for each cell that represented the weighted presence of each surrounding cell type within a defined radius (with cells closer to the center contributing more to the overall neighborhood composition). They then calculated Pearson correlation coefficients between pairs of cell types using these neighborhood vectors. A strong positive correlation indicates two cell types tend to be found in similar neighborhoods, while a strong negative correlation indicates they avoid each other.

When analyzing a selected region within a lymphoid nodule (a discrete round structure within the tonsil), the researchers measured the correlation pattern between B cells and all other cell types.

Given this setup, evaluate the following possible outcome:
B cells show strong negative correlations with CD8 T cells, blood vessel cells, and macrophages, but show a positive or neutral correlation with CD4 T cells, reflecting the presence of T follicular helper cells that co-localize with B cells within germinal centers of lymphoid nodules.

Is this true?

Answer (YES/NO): NO